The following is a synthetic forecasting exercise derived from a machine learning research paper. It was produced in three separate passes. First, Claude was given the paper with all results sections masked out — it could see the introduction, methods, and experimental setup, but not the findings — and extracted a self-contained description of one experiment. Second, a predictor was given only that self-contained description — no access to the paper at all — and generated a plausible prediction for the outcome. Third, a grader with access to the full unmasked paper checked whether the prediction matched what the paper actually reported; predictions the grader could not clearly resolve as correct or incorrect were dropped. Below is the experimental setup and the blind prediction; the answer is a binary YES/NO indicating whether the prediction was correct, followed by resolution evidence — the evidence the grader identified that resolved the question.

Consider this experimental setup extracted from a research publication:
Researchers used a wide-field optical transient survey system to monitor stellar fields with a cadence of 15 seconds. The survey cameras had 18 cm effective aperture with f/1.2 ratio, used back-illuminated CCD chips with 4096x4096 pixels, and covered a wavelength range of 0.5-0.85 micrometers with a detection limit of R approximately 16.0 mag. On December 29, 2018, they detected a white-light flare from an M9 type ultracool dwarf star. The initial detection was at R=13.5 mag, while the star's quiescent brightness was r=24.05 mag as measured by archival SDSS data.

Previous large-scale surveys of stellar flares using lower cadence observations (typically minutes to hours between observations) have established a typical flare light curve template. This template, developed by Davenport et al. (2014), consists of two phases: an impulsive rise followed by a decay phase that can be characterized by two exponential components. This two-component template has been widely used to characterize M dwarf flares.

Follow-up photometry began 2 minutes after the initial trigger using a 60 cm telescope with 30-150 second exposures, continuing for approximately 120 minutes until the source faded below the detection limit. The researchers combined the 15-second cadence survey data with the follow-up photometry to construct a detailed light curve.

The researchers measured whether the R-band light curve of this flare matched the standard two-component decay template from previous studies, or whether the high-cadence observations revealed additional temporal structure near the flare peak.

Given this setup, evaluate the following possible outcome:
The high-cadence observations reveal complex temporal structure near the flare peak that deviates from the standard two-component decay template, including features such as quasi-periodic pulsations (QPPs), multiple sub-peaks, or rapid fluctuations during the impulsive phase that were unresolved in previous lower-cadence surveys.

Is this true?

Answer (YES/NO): NO